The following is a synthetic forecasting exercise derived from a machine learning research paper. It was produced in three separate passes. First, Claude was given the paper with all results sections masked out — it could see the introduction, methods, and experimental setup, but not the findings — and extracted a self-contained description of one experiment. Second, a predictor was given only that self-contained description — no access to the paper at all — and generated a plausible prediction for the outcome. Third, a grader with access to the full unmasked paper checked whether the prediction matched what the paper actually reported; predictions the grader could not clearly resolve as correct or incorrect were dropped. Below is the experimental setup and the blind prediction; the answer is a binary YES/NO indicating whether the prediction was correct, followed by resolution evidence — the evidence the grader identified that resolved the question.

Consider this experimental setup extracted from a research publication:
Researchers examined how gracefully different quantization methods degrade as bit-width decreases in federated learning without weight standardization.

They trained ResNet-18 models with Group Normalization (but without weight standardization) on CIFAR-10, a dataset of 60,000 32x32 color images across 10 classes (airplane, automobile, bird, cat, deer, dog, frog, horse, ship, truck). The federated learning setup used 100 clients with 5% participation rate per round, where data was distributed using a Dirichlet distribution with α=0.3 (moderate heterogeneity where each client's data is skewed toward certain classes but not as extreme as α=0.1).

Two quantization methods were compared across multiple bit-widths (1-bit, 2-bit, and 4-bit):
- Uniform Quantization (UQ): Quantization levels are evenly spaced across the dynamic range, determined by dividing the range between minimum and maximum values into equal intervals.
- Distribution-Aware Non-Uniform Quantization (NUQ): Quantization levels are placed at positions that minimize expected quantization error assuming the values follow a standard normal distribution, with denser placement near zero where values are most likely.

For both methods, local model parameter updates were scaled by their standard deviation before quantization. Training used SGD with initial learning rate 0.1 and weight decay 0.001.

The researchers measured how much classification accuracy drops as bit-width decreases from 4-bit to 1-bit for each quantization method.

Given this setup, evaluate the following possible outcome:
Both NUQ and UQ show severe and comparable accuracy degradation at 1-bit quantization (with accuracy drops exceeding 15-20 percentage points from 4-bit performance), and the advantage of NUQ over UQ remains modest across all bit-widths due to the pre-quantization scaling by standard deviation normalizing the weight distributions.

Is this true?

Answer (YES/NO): NO